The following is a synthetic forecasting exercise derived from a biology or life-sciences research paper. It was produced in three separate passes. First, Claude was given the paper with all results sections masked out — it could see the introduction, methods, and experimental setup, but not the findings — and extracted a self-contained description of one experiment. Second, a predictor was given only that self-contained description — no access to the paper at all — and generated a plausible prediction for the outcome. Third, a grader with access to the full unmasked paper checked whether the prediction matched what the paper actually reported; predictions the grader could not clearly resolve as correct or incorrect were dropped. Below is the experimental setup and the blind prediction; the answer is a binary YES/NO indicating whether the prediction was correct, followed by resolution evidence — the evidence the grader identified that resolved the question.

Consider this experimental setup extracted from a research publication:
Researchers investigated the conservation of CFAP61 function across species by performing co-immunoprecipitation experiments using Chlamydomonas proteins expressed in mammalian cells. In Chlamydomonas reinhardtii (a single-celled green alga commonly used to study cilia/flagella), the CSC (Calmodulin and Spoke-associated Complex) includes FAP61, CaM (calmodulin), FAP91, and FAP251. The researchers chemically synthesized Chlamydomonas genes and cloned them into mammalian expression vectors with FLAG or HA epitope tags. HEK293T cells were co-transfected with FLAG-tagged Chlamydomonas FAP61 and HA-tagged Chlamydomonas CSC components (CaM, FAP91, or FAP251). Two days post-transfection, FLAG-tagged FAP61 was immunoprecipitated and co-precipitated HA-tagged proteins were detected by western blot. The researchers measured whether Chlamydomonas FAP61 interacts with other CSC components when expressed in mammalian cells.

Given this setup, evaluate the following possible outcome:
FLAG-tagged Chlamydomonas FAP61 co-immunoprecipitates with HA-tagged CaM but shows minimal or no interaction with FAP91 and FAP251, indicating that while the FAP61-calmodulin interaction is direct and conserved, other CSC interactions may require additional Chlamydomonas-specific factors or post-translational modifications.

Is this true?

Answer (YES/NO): NO